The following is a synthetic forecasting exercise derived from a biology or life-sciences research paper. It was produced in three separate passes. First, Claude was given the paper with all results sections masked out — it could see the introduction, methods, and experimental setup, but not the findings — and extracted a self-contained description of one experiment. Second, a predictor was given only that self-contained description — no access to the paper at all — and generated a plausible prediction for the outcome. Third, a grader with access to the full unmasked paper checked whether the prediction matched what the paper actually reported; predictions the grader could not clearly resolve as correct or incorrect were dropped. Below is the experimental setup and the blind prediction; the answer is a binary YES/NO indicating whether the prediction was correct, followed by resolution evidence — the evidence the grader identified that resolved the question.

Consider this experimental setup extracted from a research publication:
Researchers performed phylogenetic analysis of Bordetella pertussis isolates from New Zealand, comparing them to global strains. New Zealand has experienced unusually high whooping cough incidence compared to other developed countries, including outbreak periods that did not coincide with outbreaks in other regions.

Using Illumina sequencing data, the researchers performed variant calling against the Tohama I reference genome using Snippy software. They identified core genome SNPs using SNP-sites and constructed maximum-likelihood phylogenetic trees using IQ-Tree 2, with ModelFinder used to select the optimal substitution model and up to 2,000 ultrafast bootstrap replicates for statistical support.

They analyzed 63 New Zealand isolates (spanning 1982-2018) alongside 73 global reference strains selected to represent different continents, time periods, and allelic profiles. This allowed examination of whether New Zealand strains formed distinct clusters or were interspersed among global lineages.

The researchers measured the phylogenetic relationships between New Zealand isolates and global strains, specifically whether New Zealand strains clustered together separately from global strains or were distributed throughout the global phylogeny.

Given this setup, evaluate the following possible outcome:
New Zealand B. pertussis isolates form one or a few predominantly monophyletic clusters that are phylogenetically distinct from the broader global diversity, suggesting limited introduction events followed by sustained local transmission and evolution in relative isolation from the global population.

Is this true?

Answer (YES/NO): NO